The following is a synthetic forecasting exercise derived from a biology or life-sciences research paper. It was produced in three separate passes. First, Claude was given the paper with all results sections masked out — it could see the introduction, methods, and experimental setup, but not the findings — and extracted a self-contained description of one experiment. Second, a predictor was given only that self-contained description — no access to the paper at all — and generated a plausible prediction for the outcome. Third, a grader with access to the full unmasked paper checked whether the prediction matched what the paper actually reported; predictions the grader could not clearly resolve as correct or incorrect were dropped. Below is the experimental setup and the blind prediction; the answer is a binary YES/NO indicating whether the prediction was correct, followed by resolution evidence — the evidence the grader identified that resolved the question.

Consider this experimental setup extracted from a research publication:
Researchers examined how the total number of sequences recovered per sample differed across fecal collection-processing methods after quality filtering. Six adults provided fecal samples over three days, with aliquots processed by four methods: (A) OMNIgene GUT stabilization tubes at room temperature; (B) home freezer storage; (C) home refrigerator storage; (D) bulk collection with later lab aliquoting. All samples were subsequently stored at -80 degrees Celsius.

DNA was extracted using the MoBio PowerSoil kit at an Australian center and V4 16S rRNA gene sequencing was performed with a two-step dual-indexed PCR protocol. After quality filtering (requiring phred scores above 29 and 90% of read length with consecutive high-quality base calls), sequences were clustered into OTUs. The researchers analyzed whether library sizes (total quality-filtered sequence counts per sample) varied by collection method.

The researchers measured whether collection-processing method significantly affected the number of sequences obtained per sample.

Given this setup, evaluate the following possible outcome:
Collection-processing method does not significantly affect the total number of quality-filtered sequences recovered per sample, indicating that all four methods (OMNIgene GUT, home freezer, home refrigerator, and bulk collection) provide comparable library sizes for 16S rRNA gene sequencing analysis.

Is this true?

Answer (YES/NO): YES